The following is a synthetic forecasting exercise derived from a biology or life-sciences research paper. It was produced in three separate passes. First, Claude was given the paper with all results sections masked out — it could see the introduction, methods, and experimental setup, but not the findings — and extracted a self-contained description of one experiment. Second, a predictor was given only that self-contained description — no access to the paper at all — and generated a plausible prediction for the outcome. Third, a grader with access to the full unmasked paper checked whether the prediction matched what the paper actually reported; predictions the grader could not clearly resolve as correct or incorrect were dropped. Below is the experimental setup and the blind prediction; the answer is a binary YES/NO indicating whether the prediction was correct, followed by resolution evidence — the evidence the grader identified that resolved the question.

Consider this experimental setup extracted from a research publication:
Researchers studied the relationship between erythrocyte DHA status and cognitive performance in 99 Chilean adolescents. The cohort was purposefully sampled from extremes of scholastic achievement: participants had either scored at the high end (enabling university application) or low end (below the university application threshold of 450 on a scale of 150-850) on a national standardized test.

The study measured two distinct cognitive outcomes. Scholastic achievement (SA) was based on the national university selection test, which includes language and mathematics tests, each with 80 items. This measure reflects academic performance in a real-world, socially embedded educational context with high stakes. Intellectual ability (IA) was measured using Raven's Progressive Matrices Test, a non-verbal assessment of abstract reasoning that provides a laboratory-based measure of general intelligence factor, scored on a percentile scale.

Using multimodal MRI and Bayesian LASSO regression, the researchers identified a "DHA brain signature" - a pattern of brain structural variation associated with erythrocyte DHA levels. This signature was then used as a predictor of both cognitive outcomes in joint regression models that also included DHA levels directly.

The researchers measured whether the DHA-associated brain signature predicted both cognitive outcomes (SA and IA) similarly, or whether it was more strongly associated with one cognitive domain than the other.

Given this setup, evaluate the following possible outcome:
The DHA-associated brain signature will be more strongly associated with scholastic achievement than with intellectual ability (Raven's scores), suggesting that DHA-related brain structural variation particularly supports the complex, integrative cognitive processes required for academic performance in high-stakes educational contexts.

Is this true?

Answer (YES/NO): NO